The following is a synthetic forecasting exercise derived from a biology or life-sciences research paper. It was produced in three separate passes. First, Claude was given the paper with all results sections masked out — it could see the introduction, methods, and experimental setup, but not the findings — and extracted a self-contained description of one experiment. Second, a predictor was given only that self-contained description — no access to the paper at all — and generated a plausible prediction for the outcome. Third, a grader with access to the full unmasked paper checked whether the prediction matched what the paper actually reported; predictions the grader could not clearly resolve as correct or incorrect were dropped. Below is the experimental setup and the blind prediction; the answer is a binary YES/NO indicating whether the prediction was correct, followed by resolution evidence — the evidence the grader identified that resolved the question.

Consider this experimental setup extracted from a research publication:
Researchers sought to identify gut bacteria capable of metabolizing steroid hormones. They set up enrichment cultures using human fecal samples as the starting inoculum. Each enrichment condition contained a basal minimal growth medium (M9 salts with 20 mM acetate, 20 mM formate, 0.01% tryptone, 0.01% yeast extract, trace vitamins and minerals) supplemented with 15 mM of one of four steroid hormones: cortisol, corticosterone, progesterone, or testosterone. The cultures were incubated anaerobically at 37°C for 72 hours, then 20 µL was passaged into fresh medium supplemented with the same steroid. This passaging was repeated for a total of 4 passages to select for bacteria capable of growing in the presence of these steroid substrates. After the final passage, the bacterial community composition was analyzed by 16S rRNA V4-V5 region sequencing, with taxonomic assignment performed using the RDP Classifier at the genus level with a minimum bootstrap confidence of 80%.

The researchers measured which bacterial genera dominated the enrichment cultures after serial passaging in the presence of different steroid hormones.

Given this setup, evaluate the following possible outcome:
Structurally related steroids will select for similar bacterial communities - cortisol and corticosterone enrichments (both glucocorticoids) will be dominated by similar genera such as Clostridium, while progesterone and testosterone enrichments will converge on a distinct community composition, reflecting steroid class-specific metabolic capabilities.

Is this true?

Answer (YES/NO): NO